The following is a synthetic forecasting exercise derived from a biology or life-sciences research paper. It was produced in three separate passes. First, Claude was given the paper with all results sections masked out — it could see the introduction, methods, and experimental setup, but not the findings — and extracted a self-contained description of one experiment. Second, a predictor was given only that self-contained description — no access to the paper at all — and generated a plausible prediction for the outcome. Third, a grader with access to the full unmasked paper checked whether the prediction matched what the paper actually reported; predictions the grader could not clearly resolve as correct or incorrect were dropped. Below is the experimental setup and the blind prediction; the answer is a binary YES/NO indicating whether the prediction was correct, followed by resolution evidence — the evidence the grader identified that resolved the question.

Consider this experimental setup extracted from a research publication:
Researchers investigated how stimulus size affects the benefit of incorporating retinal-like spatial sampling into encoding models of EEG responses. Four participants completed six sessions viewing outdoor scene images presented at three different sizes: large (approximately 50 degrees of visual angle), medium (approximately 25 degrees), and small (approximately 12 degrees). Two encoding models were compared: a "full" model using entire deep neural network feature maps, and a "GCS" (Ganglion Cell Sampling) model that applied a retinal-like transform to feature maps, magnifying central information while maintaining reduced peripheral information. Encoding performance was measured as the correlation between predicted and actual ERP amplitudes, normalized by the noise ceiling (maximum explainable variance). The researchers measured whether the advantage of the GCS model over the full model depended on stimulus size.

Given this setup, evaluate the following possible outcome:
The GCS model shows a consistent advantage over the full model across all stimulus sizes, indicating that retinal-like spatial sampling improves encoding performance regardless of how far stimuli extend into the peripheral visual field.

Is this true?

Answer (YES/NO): NO